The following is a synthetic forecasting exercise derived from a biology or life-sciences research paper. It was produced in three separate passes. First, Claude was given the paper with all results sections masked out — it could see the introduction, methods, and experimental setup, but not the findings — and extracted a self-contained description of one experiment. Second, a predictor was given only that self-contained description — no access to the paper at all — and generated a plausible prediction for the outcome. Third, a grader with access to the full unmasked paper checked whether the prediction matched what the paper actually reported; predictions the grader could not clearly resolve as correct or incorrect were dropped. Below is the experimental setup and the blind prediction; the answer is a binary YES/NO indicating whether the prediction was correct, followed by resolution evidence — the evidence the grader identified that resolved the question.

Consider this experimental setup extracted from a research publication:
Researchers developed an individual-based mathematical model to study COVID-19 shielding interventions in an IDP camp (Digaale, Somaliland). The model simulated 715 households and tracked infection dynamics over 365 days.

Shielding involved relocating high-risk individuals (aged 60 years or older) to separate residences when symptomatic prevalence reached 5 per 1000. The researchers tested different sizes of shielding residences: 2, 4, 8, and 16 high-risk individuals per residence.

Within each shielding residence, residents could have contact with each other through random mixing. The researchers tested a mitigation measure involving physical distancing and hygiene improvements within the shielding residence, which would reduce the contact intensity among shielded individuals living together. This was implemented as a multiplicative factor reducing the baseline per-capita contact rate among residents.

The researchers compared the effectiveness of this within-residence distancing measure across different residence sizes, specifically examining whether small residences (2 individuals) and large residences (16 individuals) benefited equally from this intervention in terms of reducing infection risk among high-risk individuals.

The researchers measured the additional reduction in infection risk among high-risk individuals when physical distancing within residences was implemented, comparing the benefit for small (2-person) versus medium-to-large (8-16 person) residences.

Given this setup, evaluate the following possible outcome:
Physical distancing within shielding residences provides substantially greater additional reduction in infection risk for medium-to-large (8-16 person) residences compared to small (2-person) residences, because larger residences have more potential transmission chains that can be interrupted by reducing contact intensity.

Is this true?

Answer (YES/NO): YES